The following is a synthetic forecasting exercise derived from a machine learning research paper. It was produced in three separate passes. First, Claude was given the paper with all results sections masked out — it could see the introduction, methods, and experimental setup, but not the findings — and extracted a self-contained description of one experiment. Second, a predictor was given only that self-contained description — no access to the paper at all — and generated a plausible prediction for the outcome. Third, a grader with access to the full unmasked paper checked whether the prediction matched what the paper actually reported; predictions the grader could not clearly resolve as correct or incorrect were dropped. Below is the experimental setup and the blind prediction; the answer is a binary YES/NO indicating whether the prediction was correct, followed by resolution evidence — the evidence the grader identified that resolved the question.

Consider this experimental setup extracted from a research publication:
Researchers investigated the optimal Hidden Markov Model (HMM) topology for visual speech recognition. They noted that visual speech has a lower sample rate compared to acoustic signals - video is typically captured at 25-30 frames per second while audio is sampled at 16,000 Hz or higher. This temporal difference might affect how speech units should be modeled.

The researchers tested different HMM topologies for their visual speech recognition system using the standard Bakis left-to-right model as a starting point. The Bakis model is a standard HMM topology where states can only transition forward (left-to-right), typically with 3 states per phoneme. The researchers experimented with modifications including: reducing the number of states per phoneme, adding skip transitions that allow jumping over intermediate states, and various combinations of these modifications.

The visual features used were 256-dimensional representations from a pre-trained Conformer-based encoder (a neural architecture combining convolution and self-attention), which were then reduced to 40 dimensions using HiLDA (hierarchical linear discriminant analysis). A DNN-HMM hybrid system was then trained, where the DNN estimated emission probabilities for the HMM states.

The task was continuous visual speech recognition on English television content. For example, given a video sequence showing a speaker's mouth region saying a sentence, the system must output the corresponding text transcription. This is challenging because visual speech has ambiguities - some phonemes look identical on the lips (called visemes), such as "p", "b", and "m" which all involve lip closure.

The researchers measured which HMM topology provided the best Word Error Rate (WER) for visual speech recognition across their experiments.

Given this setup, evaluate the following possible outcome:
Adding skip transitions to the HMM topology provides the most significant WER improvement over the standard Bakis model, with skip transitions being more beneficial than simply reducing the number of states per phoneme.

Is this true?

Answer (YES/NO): YES